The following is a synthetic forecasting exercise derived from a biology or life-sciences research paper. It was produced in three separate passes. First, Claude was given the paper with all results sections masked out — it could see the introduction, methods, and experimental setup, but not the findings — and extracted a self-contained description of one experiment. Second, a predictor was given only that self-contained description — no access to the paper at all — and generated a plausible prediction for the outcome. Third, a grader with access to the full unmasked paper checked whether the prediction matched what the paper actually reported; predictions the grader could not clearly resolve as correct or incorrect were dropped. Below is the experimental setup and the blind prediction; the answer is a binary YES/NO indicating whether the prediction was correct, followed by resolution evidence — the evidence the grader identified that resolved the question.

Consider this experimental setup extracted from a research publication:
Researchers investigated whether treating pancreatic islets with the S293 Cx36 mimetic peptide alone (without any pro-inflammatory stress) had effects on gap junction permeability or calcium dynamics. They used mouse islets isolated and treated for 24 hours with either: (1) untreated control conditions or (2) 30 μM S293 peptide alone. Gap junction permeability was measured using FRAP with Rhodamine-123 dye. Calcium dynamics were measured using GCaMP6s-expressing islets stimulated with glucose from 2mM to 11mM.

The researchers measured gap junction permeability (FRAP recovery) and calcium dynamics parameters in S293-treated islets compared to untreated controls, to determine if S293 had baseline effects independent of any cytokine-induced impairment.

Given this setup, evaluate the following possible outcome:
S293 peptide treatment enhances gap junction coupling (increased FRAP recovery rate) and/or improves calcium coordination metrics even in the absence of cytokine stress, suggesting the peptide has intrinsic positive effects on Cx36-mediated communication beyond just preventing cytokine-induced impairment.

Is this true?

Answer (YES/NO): NO